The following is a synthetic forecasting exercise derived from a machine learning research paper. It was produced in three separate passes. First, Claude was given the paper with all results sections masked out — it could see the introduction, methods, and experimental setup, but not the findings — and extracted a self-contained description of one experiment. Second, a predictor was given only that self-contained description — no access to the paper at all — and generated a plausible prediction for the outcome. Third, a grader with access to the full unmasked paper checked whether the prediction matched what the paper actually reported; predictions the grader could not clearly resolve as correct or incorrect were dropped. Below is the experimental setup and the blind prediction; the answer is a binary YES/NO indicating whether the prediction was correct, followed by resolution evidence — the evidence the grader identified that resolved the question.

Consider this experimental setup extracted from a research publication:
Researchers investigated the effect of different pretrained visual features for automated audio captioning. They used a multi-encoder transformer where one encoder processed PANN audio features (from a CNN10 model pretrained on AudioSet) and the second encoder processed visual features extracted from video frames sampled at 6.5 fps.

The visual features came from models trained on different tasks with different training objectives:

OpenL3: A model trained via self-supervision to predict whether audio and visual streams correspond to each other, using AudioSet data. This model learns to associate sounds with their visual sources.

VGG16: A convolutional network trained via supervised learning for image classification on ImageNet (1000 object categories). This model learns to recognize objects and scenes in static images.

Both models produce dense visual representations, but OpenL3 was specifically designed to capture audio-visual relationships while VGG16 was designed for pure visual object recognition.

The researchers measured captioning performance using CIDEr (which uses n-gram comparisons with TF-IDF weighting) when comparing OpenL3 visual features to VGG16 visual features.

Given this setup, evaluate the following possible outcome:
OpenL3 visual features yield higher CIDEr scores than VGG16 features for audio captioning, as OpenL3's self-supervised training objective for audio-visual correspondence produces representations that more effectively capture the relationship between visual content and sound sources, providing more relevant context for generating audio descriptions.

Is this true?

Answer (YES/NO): NO